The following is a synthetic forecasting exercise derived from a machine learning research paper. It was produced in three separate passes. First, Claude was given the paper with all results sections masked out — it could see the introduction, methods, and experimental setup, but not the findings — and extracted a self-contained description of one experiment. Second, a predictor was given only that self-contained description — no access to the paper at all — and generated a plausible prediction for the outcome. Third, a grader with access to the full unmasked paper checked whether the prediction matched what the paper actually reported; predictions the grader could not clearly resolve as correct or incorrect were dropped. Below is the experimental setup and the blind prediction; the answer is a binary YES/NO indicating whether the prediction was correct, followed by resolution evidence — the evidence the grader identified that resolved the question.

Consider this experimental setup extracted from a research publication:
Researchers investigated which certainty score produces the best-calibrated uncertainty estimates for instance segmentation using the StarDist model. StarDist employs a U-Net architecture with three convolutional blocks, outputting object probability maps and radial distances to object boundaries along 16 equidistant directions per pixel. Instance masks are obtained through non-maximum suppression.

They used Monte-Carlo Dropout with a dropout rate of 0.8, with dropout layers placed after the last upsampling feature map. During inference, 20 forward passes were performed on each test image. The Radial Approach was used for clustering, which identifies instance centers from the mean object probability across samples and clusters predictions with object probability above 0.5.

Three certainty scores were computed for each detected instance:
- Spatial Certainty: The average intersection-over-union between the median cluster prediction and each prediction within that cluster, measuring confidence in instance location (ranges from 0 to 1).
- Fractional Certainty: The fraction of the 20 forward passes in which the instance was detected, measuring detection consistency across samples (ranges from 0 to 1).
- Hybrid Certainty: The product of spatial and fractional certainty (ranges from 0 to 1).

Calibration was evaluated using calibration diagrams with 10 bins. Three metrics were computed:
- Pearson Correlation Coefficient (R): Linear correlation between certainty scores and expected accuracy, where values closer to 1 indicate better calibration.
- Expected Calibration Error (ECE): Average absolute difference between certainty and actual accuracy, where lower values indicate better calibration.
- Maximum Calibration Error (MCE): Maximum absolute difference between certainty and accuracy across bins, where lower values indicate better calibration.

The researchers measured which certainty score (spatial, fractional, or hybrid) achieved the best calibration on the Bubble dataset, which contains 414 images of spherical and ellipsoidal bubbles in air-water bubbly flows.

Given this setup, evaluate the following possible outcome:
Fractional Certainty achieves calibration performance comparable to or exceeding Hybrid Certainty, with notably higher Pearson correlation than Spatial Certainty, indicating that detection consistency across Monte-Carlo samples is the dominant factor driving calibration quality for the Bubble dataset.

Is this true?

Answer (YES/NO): NO